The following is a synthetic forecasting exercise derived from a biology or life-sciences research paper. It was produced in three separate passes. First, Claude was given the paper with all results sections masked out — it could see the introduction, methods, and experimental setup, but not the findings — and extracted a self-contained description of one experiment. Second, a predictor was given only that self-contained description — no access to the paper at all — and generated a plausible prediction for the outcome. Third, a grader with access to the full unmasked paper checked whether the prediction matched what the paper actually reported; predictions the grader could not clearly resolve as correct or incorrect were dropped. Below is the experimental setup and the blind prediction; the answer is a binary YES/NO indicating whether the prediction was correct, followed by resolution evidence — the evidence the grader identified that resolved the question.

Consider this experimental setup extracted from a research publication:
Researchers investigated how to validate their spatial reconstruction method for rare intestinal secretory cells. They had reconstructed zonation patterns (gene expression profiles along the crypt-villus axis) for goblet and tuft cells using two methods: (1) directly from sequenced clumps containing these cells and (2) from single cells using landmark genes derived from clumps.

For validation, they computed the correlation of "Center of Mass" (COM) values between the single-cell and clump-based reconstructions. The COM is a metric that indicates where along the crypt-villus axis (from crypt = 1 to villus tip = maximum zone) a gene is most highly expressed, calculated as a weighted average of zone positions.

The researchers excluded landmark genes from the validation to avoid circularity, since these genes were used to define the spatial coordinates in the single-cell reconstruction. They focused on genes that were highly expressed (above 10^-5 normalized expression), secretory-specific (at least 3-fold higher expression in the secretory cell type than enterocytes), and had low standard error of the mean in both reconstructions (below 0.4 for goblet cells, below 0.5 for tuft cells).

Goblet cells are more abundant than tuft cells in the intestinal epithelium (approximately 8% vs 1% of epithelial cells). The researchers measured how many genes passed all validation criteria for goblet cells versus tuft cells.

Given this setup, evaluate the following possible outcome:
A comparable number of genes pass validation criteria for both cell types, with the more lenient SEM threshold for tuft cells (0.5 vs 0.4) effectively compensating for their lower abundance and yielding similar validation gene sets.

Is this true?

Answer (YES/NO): YES